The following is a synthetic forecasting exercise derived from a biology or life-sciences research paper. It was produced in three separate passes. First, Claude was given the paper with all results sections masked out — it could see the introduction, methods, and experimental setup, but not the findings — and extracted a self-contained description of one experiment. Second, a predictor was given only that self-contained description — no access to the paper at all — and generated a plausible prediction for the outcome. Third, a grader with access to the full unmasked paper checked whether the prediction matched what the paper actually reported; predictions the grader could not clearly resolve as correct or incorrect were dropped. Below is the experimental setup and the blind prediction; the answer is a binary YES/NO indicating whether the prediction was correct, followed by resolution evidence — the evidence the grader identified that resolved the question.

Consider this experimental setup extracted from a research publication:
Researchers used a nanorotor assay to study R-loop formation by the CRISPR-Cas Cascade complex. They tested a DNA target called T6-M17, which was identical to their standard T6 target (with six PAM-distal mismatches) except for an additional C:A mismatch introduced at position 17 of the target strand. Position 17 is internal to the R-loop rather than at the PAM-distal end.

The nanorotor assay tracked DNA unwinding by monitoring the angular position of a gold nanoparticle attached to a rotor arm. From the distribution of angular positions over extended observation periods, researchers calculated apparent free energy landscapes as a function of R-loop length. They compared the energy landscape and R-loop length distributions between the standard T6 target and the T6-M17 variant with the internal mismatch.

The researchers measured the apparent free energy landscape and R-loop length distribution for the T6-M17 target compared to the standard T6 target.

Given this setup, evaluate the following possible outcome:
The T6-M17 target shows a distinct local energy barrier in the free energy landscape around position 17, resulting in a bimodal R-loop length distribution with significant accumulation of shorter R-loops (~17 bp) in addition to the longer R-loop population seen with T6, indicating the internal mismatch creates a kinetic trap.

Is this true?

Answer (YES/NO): YES